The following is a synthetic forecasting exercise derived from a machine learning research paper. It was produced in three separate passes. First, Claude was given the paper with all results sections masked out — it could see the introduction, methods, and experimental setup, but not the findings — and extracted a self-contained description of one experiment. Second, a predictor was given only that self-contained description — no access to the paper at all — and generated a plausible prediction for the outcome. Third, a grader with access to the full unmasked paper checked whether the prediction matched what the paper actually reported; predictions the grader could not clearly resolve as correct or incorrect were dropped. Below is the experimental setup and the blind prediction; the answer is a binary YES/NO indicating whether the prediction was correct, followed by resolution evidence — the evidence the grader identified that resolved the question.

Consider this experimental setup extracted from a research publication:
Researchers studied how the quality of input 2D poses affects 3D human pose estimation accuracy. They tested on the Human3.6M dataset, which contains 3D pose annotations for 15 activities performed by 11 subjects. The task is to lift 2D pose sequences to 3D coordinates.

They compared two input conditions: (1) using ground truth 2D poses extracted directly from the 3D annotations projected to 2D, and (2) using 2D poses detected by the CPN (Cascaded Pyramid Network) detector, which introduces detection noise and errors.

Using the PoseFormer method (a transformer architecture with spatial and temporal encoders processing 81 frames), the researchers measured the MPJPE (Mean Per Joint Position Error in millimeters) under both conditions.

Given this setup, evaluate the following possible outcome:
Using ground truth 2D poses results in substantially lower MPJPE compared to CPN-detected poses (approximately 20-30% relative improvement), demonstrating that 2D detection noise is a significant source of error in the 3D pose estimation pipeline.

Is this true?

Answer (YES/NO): YES